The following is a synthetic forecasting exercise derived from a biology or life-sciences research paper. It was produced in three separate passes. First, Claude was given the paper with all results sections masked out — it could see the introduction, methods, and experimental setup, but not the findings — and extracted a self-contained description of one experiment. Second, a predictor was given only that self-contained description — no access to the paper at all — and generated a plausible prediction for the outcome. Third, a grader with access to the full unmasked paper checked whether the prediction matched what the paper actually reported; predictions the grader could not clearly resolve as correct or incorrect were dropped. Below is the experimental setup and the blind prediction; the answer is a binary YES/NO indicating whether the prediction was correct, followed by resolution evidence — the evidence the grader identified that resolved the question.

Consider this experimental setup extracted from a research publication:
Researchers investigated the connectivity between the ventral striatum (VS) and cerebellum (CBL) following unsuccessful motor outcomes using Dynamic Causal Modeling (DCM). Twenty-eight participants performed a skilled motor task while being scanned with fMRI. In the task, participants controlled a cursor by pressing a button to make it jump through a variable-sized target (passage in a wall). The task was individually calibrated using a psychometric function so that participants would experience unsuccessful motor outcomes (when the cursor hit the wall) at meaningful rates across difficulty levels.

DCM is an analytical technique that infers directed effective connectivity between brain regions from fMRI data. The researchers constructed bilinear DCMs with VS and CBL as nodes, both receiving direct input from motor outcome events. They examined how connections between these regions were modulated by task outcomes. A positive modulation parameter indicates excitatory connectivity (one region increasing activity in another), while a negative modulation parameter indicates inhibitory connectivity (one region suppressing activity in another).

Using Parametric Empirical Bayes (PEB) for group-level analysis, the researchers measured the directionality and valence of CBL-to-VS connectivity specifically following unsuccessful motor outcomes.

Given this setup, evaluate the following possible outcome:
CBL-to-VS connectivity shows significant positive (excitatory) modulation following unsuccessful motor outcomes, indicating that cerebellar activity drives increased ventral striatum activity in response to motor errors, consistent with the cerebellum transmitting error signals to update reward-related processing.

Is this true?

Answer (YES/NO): NO